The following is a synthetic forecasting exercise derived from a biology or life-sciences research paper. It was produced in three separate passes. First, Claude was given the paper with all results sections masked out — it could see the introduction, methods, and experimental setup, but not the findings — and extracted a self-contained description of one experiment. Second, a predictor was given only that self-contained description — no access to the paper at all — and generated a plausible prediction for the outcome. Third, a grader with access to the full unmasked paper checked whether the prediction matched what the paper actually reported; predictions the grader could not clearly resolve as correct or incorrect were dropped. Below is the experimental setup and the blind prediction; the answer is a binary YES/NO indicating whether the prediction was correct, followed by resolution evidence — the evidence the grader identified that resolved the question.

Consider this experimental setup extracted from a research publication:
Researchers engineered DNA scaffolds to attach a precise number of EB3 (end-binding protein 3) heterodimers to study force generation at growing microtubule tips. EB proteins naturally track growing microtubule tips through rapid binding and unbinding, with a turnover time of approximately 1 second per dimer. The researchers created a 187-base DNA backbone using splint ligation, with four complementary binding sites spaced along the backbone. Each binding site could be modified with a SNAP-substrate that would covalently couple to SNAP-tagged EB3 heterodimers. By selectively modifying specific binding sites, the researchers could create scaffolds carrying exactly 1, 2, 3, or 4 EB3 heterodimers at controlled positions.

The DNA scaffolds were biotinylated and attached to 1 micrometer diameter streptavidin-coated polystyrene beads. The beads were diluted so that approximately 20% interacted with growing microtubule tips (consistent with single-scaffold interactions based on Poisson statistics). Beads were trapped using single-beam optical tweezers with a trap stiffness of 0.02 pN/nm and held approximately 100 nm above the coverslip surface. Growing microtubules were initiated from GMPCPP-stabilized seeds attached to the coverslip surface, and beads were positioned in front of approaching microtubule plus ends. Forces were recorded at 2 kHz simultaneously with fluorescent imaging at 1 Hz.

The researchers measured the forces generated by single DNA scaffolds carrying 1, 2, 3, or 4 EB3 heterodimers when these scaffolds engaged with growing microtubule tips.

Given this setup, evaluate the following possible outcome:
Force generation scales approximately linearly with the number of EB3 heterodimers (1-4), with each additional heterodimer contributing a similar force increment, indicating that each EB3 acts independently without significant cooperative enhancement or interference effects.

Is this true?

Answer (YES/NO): NO